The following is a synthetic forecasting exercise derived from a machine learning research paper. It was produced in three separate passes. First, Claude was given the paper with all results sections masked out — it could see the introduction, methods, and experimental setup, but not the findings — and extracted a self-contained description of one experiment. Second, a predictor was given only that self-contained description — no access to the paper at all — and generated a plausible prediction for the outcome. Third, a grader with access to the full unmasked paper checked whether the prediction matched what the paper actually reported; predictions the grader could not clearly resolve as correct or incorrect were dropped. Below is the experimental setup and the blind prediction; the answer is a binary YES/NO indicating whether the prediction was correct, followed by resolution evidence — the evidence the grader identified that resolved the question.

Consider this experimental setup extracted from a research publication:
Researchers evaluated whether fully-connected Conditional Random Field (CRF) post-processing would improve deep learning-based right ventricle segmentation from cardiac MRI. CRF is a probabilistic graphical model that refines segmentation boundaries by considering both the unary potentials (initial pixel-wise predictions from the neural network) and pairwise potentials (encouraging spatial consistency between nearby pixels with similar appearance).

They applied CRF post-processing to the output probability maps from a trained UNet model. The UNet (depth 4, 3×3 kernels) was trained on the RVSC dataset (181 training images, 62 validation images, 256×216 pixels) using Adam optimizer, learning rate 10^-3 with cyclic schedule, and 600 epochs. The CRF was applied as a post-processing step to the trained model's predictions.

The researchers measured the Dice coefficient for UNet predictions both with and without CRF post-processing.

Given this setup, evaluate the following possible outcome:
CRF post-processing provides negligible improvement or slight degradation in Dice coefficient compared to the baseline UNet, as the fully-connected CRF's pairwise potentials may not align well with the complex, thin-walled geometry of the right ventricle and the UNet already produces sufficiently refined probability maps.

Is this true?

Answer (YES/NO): YES